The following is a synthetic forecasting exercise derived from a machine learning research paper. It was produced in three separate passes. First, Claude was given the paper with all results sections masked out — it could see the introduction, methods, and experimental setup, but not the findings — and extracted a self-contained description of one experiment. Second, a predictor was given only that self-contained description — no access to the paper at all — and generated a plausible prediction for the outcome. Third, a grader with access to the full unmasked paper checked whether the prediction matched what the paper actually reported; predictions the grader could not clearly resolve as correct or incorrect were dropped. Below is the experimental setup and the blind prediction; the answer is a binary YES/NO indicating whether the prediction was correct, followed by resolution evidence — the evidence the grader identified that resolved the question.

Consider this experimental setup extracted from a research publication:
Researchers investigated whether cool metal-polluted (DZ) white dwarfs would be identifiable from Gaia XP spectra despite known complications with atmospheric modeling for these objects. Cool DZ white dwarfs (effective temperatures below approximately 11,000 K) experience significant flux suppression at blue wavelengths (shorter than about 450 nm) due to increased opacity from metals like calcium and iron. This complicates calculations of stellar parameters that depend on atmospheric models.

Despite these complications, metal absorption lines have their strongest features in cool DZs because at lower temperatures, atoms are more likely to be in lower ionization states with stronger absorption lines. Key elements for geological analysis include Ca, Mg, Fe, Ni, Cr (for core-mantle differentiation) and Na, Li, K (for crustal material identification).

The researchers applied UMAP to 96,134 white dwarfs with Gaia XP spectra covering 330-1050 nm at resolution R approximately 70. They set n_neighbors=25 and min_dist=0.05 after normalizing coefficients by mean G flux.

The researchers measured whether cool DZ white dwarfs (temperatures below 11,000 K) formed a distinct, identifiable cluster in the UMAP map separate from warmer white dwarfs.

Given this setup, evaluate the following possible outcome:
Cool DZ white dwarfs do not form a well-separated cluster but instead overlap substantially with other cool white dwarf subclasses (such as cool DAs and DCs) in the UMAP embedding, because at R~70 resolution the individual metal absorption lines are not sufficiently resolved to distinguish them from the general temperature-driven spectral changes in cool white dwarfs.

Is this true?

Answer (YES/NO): NO